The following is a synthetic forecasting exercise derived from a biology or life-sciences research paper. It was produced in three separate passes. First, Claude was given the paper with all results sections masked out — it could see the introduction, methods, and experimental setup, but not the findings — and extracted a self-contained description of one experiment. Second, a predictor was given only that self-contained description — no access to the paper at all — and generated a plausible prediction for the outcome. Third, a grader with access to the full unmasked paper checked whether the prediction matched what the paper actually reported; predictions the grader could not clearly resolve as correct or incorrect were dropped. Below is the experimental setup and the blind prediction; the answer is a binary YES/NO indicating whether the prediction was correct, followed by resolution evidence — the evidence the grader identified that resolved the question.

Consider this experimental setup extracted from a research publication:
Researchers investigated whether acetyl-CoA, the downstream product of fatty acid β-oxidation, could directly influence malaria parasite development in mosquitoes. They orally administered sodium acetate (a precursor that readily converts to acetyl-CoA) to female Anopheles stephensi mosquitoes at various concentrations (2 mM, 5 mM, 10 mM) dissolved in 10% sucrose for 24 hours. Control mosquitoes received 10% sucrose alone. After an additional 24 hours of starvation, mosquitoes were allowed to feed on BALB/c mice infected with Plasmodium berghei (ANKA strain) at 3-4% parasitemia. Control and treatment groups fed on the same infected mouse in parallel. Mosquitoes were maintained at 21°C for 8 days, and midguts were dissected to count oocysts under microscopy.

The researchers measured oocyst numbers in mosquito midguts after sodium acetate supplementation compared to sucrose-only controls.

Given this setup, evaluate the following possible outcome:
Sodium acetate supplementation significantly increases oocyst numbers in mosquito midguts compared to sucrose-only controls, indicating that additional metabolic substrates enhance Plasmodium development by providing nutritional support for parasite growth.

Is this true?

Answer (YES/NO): YES